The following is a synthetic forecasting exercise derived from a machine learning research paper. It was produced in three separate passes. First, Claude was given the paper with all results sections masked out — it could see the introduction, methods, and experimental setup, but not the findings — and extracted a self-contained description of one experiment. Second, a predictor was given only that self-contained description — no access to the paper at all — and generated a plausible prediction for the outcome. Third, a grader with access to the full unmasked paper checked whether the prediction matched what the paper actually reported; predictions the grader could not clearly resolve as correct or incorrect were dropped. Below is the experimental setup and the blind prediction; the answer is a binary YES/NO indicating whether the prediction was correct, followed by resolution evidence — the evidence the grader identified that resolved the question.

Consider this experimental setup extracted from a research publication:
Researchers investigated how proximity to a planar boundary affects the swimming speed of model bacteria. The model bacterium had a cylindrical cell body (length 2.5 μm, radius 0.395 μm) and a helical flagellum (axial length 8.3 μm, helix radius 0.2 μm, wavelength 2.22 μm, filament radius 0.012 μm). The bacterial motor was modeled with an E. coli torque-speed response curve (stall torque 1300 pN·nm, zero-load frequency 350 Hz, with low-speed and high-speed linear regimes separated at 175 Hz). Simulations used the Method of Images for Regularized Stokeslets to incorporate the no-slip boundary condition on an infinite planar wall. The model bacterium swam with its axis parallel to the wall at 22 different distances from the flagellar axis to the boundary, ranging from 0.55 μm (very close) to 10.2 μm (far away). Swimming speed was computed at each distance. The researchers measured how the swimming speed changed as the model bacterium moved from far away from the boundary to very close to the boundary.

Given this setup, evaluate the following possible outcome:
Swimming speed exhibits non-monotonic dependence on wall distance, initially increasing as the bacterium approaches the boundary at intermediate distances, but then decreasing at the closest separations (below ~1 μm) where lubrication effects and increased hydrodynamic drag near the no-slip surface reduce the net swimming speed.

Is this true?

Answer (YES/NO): NO